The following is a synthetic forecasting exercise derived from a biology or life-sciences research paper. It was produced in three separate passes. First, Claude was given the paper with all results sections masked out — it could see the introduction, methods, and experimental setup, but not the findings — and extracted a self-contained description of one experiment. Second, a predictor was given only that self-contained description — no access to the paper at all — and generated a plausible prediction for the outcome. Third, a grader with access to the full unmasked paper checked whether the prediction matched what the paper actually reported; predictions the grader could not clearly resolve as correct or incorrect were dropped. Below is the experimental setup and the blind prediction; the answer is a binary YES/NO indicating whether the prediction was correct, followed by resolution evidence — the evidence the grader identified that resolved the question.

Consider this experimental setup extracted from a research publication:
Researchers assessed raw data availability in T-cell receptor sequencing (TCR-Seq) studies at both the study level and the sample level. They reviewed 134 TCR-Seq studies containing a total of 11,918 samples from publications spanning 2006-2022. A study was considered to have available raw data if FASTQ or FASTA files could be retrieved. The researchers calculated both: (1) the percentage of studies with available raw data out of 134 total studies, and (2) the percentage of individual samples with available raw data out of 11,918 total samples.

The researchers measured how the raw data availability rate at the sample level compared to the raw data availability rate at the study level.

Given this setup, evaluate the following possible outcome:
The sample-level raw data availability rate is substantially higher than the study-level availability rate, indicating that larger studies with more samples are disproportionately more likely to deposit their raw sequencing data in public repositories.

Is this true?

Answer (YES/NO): NO